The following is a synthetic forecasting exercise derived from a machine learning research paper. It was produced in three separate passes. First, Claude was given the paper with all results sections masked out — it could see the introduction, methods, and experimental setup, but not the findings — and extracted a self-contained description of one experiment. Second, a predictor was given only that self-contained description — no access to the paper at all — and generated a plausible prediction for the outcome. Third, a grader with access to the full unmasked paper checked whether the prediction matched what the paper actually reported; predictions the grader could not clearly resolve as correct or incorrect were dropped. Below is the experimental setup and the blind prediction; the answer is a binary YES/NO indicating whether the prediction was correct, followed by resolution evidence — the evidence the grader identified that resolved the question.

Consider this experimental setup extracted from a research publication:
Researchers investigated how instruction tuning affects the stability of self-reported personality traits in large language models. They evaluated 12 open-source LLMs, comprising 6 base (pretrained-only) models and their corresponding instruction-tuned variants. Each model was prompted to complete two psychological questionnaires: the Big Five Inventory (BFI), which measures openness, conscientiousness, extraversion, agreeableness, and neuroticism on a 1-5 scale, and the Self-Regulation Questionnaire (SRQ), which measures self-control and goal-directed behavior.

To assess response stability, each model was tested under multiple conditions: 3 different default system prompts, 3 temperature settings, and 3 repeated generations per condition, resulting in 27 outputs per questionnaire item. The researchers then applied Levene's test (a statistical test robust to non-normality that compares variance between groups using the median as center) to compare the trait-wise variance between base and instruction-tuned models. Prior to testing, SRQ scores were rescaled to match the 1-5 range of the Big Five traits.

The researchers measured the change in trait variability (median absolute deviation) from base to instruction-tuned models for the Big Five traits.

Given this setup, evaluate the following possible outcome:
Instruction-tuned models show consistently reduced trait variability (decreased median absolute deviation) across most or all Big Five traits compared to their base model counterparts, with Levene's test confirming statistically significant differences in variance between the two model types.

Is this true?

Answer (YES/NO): YES